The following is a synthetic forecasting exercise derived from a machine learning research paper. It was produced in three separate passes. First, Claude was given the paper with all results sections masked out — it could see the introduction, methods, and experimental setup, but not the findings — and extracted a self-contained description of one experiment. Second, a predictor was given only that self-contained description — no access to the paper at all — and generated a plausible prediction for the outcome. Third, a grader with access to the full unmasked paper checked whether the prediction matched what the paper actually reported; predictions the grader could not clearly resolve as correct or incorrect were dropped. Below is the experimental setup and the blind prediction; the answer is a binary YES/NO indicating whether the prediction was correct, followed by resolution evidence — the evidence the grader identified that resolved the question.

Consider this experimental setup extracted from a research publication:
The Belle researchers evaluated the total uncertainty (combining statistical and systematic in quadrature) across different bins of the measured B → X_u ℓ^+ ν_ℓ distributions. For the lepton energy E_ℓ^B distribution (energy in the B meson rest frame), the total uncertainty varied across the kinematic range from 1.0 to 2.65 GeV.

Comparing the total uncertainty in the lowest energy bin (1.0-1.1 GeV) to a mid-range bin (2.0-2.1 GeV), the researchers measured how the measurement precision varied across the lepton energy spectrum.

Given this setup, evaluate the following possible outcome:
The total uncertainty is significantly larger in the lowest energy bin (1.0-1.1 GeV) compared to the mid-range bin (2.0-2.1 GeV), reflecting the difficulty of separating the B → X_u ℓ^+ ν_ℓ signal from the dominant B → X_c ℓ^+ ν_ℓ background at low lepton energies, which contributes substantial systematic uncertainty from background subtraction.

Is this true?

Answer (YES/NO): YES